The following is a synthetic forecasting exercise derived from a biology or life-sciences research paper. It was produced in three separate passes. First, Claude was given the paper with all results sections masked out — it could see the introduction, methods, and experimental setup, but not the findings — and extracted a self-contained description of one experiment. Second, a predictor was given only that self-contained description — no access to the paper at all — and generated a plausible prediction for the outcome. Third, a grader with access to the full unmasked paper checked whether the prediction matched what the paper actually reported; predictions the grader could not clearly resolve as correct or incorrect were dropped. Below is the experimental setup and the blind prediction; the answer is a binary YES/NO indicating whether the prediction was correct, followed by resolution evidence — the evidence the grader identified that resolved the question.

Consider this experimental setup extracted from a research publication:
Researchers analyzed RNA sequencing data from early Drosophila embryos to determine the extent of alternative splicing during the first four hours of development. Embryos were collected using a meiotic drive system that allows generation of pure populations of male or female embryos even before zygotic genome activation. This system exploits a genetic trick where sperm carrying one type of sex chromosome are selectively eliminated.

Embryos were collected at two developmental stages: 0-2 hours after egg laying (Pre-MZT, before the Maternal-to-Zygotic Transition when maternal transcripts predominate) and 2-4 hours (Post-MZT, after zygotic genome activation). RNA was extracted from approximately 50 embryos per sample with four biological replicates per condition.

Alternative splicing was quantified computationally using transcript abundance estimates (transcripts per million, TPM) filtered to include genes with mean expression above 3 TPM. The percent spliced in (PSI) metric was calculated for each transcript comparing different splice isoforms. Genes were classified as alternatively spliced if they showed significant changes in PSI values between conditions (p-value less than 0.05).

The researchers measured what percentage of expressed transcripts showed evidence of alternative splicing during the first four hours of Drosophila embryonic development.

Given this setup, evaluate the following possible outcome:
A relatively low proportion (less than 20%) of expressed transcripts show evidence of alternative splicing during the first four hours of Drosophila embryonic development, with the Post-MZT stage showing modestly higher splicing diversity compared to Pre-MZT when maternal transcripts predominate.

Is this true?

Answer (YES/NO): NO